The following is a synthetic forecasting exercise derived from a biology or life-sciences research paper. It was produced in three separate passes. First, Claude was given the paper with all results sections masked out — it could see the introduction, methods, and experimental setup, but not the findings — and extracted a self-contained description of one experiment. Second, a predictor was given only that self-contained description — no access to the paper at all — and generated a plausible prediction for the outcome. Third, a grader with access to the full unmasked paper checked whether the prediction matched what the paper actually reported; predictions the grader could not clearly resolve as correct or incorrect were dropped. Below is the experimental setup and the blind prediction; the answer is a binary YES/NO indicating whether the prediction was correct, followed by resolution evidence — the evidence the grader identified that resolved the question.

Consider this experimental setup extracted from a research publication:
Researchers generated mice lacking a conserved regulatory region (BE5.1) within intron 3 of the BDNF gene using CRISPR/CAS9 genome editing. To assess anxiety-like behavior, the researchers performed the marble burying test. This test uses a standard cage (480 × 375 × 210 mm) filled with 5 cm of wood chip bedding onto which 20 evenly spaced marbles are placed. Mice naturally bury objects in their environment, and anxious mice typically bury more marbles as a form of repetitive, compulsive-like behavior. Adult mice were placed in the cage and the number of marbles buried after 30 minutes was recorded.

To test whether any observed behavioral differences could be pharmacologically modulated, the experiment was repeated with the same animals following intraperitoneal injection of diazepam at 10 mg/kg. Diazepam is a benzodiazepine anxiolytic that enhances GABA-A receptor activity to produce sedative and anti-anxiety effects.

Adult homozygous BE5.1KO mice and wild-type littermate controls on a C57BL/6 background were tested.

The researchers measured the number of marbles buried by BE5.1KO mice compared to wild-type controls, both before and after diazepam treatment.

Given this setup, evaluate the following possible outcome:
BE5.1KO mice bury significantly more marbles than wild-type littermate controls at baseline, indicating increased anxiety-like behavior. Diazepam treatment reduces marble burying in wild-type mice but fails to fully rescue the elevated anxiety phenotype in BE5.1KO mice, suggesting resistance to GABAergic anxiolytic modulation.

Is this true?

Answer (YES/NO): NO